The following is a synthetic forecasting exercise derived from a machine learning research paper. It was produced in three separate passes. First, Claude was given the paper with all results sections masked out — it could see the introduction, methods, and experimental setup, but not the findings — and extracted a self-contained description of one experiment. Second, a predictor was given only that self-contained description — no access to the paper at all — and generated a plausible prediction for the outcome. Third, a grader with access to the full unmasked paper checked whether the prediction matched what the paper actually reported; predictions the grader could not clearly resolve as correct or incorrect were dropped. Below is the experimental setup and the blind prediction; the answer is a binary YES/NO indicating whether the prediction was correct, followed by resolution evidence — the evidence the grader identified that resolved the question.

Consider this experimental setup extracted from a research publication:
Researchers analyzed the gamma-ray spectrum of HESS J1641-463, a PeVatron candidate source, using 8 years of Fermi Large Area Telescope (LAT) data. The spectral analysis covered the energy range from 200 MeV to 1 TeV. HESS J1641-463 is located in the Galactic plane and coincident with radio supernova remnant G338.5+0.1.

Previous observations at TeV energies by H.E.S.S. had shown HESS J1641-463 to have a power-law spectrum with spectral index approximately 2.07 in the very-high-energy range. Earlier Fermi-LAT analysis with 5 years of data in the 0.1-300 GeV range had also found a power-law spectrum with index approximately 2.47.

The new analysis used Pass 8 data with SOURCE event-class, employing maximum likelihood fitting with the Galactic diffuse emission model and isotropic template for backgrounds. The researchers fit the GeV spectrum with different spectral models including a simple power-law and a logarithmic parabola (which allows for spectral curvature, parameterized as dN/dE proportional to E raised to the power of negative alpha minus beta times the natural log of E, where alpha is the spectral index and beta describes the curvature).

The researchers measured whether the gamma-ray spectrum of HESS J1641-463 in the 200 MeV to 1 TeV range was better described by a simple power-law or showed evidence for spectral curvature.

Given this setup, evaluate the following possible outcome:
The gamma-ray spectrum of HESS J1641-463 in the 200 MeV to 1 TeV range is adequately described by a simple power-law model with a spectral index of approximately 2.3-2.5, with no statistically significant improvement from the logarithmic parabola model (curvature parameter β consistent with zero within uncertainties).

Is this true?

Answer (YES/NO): NO